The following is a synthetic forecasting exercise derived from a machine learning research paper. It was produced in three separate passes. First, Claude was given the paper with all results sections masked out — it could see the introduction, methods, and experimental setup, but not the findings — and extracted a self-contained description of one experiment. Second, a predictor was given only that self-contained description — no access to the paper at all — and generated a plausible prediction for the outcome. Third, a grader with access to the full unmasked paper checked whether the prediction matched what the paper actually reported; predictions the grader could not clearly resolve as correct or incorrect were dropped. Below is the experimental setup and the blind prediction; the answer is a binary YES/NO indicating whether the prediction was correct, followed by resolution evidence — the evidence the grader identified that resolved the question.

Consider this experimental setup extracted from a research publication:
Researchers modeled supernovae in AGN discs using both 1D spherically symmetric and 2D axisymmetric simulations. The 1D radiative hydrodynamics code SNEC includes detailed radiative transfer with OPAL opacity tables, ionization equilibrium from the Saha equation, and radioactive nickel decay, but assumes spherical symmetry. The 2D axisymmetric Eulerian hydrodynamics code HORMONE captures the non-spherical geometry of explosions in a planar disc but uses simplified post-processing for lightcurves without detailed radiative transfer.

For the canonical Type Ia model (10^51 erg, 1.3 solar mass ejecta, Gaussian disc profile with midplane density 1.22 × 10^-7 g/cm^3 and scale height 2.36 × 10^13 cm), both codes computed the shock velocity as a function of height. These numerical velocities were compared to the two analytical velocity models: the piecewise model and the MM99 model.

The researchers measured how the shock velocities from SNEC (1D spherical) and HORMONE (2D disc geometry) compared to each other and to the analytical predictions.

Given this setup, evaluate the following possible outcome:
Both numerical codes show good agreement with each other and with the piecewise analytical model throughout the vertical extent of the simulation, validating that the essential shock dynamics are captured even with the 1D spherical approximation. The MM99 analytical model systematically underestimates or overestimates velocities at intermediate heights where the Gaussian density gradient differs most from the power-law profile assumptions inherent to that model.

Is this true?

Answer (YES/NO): NO